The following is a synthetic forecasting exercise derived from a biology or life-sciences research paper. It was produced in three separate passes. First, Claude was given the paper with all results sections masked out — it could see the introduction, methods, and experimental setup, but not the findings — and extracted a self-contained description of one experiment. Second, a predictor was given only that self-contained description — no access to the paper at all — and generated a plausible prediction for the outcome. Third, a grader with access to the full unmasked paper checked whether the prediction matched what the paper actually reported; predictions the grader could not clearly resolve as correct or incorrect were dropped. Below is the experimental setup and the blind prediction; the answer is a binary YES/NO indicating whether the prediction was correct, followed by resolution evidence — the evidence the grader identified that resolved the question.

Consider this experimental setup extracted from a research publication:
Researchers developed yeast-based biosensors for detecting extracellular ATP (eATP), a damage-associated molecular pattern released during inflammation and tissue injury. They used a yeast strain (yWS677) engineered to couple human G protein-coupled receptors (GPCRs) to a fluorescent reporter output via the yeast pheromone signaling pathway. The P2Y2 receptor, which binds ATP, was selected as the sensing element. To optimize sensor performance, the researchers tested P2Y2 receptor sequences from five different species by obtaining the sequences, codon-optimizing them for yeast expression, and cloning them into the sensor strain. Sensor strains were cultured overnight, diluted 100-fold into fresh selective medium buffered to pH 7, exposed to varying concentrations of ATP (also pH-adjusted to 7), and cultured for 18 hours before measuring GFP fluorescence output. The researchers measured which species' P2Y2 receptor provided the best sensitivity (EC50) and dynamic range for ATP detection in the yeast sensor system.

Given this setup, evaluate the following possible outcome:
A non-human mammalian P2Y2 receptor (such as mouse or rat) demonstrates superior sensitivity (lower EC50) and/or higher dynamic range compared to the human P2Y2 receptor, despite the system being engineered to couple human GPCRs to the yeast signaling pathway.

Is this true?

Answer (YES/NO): YES